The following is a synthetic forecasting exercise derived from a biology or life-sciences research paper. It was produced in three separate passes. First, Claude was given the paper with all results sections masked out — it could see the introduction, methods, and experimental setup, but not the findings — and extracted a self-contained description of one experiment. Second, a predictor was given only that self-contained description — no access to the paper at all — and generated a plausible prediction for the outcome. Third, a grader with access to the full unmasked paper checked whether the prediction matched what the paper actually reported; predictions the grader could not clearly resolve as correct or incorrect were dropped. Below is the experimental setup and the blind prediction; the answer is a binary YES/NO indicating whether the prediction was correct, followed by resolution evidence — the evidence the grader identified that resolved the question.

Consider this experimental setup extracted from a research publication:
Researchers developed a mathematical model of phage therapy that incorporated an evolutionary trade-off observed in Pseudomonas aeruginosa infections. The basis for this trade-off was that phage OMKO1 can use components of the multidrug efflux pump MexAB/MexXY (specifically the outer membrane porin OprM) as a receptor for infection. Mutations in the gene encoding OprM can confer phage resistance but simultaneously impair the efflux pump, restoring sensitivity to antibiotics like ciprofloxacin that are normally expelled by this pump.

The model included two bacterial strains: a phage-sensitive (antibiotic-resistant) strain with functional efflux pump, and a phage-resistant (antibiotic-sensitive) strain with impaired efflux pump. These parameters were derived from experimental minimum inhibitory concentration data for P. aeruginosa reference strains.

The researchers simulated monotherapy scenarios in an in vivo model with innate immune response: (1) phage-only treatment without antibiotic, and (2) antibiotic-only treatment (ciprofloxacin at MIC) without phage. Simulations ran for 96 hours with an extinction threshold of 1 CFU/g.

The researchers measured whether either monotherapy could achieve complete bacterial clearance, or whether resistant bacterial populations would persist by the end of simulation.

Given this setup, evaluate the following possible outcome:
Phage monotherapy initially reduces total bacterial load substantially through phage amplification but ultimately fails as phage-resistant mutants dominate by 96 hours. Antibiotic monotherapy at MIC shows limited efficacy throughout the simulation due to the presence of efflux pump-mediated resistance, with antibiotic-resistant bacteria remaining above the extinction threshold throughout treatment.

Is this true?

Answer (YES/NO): NO